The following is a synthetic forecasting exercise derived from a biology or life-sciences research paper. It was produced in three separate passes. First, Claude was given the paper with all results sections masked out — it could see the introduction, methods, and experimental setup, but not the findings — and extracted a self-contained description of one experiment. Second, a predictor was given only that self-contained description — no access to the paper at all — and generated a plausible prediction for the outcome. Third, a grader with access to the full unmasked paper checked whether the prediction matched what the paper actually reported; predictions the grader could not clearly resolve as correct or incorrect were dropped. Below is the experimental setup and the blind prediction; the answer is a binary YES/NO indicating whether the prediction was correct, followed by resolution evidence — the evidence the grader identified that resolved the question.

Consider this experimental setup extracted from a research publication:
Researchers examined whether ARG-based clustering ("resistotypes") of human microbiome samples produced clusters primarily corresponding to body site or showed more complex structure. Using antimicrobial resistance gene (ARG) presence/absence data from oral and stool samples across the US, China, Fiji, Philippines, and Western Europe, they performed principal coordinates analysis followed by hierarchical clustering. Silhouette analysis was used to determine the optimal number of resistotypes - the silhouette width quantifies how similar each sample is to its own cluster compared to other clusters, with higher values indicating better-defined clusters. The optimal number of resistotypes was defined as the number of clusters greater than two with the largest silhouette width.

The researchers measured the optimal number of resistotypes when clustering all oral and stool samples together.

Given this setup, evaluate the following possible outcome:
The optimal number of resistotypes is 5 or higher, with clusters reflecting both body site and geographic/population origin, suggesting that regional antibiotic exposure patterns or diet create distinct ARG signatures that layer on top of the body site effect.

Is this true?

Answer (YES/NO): YES